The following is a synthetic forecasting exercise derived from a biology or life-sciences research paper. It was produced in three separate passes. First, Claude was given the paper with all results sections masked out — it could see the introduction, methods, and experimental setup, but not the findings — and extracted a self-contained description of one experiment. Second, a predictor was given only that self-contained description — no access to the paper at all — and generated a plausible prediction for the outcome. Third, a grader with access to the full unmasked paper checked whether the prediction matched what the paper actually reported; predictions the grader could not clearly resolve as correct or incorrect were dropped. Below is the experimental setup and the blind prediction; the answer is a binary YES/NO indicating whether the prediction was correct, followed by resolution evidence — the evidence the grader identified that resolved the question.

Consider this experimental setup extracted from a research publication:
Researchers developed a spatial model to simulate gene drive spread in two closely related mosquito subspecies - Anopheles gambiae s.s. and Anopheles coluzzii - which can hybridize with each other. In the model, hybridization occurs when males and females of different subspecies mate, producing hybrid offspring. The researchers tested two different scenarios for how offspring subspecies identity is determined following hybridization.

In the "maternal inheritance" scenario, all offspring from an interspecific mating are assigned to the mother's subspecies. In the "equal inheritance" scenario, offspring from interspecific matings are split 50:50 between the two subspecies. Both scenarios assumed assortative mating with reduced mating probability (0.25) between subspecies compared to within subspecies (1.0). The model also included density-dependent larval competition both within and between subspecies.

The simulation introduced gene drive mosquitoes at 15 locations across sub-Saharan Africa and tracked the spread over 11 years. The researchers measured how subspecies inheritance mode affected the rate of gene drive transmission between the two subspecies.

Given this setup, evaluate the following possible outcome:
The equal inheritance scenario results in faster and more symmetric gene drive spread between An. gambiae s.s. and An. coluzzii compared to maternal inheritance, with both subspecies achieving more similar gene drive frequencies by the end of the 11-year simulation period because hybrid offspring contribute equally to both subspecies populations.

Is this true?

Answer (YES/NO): NO